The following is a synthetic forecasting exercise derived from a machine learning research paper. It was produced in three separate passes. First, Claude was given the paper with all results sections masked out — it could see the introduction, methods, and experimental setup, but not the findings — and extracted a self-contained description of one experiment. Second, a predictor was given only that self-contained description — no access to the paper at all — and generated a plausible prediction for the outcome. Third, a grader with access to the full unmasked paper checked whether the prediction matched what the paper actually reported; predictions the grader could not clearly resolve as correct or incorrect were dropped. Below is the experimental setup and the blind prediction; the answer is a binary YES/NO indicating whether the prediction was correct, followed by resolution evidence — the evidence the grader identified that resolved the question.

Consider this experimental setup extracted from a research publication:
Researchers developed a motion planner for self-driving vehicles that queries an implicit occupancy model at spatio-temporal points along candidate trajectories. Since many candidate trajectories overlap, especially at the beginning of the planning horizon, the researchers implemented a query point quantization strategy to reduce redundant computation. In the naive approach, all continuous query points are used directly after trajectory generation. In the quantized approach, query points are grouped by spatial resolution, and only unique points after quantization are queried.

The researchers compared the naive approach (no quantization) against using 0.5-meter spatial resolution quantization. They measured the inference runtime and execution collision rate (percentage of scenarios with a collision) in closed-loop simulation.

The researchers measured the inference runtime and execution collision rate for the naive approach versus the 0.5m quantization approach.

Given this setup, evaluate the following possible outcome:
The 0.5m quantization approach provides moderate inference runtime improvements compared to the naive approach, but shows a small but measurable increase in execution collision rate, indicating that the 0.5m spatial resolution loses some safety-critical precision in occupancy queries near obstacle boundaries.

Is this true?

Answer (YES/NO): NO